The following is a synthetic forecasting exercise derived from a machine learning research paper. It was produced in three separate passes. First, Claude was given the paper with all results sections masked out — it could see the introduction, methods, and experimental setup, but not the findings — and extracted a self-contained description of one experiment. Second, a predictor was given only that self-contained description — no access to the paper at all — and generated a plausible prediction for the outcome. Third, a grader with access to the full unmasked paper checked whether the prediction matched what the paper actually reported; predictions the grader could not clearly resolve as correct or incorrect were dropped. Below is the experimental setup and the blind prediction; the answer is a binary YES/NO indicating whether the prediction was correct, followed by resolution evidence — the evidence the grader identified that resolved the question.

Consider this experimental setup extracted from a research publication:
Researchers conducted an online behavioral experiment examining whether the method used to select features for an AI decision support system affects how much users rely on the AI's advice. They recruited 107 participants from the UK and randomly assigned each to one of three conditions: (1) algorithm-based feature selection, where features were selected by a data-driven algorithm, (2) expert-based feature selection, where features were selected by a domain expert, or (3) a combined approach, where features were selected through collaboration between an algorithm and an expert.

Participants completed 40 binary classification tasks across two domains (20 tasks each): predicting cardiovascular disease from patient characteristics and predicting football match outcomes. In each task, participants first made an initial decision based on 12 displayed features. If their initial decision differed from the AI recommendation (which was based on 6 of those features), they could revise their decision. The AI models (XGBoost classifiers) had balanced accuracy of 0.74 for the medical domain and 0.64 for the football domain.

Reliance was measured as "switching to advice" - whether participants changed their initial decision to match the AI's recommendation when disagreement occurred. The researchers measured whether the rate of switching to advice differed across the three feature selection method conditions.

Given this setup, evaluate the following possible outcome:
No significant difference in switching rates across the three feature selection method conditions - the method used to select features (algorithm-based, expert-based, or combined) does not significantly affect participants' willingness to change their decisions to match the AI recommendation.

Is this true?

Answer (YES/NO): YES